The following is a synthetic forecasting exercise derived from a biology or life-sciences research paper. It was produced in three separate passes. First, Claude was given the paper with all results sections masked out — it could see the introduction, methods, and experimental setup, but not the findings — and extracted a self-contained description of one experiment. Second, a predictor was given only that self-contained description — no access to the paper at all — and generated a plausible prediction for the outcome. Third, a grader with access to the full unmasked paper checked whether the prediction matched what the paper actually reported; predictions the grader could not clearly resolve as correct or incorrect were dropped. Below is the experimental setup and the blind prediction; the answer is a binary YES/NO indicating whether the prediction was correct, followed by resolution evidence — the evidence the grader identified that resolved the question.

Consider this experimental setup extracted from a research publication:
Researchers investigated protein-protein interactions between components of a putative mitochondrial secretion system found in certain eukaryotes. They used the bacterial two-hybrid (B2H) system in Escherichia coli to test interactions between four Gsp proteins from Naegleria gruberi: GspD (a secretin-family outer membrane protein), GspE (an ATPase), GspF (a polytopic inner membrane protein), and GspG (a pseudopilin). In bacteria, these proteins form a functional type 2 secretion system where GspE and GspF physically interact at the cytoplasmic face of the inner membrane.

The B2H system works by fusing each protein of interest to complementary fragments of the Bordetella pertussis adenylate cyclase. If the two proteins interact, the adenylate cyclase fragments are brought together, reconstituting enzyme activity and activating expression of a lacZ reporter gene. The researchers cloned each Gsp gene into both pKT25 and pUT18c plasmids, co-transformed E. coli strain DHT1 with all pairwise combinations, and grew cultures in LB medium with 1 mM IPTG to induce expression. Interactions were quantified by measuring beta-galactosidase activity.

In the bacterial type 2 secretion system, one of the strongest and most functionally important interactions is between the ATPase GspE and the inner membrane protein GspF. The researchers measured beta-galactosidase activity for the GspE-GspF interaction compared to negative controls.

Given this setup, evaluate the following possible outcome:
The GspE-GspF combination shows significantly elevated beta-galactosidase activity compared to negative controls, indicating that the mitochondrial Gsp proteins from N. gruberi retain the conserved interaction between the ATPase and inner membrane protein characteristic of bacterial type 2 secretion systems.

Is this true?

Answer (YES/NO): NO